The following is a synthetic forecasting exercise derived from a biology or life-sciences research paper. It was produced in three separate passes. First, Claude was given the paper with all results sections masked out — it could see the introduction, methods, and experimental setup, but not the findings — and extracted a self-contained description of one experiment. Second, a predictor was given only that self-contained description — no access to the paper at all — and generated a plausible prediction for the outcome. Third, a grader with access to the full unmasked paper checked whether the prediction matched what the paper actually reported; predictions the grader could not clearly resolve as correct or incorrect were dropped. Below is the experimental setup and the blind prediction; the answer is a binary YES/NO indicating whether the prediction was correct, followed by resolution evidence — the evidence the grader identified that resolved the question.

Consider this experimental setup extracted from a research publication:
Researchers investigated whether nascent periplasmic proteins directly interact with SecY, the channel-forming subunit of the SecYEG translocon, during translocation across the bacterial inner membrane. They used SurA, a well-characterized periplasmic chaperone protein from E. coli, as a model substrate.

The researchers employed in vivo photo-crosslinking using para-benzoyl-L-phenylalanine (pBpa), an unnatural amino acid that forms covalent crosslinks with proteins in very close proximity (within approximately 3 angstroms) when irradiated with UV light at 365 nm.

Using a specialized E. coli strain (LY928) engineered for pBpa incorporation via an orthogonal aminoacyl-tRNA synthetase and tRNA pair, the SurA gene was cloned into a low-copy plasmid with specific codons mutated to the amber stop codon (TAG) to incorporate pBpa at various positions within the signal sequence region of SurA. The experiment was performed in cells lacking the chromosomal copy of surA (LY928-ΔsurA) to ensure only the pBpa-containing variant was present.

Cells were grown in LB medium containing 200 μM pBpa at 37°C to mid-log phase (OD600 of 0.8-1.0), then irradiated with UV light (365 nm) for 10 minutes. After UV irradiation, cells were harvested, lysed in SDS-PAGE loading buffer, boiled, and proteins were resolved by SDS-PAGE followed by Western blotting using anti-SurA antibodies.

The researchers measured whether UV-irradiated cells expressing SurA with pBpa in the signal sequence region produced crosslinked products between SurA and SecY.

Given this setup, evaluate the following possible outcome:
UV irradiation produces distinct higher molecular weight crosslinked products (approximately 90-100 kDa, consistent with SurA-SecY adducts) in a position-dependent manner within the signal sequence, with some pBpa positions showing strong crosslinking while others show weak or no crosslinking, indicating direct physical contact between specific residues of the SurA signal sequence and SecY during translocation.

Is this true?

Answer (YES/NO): NO